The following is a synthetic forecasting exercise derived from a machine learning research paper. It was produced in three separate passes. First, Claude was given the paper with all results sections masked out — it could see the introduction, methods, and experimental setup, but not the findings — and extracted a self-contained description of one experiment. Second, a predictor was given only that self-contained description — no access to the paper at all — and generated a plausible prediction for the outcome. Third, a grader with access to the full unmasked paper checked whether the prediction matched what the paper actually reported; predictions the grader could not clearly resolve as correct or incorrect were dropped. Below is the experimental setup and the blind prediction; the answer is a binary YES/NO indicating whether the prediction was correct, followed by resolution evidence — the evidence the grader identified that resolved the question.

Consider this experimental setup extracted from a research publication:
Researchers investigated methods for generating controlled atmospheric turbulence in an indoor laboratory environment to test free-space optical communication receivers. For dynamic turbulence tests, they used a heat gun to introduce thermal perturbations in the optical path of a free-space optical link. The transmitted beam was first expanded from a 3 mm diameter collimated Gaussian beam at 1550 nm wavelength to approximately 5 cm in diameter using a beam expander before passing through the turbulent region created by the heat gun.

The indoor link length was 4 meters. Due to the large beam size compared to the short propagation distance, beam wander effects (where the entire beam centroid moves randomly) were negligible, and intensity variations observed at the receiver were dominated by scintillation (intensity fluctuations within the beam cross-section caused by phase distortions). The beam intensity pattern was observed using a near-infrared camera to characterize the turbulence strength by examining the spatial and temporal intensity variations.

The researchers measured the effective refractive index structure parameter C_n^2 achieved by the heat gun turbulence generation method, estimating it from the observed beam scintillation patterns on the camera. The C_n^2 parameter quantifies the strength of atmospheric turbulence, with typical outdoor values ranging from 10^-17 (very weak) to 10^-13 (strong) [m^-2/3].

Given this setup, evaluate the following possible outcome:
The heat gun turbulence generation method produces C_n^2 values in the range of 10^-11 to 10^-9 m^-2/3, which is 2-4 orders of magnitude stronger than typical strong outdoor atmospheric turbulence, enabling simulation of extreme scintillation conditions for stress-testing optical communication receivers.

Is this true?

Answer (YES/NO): NO